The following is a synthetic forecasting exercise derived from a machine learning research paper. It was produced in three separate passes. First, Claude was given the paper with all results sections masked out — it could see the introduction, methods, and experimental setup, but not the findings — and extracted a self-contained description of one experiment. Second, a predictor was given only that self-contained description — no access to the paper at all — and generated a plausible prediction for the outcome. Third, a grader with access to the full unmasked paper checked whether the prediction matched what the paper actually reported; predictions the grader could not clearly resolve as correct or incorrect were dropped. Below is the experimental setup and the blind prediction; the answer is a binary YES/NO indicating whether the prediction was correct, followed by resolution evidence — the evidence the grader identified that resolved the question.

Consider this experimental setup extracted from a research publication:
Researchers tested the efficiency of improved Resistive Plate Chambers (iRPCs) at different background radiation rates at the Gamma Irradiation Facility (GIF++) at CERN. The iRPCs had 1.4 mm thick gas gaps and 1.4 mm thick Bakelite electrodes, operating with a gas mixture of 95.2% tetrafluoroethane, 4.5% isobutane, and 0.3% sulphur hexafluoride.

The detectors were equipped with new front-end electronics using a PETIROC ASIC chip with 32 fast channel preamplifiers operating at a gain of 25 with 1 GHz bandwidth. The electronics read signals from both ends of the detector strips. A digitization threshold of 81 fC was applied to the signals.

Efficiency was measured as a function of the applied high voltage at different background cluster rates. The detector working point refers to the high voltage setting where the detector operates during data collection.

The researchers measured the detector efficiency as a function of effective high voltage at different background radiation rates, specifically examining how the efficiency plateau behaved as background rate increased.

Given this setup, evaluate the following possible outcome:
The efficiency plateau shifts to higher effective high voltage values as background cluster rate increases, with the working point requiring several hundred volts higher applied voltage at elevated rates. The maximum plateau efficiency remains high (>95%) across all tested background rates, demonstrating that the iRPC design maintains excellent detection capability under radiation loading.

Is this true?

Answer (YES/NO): YES